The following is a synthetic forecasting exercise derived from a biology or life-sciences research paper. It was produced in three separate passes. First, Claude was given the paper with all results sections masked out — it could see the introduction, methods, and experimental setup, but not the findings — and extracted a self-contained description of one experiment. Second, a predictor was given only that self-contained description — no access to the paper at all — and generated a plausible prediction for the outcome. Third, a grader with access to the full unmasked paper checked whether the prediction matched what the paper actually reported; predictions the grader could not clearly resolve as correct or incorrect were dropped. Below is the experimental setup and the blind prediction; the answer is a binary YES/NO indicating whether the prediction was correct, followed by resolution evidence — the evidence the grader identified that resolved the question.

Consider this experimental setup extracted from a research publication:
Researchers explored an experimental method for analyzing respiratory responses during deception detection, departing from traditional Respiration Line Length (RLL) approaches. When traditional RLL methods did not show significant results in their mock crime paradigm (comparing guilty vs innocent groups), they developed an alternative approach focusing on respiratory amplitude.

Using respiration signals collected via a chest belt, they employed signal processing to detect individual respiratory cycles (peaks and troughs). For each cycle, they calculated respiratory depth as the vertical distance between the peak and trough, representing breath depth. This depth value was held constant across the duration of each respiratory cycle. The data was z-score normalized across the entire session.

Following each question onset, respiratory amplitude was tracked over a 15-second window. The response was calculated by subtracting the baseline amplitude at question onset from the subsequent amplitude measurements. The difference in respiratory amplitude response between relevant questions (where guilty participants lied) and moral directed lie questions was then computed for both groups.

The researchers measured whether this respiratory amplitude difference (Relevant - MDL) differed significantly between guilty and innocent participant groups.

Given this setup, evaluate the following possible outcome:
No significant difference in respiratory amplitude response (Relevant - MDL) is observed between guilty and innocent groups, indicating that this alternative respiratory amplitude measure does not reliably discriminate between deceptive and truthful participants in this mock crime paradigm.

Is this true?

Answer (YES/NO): NO